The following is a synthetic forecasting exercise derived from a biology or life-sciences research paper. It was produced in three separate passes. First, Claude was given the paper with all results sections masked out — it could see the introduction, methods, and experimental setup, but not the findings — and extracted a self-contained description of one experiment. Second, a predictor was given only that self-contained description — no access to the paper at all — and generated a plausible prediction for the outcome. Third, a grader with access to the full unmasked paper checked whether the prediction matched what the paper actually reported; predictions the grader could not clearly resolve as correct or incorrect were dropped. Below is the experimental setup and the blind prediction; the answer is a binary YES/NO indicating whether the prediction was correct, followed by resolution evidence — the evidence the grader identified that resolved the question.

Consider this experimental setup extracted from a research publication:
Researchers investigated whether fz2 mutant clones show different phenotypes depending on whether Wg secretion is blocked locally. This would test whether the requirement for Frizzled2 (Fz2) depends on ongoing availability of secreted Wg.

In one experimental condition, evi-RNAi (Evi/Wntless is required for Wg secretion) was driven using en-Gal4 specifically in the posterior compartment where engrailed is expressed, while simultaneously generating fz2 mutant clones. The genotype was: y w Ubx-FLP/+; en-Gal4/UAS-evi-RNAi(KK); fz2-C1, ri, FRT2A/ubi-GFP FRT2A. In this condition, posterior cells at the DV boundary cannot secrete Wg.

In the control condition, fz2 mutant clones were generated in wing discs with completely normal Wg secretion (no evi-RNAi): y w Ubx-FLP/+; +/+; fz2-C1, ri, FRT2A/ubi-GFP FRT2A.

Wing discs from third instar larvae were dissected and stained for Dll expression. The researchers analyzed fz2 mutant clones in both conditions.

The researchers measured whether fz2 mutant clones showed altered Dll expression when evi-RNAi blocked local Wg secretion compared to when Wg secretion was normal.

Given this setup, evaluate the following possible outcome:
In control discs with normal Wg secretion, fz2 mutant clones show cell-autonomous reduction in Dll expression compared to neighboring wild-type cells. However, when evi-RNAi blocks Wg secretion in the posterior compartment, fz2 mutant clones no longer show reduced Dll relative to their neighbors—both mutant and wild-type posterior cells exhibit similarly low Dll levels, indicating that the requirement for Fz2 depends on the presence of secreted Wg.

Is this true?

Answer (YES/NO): NO